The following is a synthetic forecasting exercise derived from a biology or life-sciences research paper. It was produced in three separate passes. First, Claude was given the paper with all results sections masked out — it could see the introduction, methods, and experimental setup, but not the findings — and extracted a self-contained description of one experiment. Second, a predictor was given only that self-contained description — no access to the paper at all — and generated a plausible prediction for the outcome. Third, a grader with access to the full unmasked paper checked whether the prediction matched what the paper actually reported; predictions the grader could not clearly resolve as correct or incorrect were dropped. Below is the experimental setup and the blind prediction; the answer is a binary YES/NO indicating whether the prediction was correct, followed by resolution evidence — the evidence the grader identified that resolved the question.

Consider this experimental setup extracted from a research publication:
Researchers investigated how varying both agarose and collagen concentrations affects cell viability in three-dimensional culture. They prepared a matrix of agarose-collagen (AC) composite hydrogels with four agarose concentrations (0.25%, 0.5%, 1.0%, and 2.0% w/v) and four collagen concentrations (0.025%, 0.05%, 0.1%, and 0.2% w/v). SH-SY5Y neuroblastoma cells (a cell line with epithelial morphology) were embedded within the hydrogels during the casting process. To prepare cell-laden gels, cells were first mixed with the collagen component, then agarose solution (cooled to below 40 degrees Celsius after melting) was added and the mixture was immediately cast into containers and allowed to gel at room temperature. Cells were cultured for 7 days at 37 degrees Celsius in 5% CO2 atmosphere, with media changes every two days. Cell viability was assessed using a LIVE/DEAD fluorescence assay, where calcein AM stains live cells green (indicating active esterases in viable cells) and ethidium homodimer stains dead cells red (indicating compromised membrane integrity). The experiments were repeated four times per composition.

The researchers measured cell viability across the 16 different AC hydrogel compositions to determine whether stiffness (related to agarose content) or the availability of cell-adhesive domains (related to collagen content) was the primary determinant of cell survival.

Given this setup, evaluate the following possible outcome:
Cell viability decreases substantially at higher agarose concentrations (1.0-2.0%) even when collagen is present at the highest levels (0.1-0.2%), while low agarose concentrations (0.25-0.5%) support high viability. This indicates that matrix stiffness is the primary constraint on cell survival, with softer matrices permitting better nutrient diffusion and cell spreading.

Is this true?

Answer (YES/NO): NO